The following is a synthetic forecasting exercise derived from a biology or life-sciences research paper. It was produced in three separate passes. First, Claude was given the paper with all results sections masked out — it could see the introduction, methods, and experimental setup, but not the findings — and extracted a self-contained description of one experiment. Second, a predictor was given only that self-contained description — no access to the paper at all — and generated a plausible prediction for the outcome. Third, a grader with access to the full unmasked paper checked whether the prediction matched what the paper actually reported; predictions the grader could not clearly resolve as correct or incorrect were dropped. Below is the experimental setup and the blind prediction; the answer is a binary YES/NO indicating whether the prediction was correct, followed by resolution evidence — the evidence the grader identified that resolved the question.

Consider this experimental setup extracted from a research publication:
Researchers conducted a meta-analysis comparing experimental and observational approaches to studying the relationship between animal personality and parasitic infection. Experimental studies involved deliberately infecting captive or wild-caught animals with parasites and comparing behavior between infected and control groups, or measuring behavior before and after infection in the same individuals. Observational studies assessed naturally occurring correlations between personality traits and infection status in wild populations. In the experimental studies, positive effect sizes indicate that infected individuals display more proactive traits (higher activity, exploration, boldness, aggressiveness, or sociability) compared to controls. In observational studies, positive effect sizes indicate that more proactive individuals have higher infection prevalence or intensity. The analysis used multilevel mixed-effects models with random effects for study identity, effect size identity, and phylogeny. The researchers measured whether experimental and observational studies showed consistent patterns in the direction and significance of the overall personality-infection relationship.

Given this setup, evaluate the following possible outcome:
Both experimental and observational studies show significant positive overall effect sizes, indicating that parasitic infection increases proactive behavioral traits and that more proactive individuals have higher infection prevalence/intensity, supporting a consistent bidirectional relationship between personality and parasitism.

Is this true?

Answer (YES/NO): NO